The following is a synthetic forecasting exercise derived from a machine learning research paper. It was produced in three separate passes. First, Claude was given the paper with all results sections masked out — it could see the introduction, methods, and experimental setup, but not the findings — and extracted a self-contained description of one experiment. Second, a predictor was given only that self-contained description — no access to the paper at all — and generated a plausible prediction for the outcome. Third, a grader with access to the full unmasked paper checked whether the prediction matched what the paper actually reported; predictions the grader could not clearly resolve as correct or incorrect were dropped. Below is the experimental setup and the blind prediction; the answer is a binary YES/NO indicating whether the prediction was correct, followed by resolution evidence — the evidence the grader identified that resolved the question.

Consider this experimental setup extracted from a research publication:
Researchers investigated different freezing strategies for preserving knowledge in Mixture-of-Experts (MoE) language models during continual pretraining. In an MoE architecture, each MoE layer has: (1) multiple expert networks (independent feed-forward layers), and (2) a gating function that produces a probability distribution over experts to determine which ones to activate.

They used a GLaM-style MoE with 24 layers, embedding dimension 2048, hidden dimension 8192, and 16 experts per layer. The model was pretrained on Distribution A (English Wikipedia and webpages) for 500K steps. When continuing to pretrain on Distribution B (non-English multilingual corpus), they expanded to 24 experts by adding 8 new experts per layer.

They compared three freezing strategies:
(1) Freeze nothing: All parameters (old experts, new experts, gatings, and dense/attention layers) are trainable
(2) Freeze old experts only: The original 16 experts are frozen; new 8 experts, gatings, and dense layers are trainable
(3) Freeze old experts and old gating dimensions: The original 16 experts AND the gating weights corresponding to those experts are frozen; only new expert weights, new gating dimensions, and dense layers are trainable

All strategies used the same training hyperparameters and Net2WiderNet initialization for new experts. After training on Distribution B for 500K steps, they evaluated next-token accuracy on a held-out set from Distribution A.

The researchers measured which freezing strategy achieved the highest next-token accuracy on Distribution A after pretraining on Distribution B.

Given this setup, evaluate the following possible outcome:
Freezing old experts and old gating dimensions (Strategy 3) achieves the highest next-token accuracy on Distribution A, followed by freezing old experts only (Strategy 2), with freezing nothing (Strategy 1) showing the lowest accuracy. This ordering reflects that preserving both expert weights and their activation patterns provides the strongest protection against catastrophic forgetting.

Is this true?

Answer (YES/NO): NO